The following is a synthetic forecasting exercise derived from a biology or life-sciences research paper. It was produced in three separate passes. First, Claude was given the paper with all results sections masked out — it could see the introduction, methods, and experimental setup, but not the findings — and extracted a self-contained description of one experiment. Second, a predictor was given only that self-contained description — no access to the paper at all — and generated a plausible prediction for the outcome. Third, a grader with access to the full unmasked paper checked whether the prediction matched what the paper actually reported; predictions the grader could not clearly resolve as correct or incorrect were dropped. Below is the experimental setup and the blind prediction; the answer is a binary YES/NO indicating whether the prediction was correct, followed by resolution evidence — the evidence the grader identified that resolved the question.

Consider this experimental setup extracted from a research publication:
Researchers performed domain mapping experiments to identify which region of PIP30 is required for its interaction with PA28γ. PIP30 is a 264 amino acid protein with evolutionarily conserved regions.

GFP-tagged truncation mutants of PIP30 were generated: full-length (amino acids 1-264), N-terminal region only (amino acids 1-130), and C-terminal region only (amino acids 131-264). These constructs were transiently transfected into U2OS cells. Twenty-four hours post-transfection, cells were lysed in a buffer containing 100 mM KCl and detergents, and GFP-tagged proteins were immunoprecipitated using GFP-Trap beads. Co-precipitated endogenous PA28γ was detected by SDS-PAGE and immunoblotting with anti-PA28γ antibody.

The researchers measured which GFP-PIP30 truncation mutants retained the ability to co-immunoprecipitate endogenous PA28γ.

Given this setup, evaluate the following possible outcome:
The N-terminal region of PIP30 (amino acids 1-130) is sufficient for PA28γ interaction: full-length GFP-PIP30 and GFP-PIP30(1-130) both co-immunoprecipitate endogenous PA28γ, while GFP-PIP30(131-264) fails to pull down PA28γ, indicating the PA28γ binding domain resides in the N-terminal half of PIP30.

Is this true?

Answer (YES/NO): NO